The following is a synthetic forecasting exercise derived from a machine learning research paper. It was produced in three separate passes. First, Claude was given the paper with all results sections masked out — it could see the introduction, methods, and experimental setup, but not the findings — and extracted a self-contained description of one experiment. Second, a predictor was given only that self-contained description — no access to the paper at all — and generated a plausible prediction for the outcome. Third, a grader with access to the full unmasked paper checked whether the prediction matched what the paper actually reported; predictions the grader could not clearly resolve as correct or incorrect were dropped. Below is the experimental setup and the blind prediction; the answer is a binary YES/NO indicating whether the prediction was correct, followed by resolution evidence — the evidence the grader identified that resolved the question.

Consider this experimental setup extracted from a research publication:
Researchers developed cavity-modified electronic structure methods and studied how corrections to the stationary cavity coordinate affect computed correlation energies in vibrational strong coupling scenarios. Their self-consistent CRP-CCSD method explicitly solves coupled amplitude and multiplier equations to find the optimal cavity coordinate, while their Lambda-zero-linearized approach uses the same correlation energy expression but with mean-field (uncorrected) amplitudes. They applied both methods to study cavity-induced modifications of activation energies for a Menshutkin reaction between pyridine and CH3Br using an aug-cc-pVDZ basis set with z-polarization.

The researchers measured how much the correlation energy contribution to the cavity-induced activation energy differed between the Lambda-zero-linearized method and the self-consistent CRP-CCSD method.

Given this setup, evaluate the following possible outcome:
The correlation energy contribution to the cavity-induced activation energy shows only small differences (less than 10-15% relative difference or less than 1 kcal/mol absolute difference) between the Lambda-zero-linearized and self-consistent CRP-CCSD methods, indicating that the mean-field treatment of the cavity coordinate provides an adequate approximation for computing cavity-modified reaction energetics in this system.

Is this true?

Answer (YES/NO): YES